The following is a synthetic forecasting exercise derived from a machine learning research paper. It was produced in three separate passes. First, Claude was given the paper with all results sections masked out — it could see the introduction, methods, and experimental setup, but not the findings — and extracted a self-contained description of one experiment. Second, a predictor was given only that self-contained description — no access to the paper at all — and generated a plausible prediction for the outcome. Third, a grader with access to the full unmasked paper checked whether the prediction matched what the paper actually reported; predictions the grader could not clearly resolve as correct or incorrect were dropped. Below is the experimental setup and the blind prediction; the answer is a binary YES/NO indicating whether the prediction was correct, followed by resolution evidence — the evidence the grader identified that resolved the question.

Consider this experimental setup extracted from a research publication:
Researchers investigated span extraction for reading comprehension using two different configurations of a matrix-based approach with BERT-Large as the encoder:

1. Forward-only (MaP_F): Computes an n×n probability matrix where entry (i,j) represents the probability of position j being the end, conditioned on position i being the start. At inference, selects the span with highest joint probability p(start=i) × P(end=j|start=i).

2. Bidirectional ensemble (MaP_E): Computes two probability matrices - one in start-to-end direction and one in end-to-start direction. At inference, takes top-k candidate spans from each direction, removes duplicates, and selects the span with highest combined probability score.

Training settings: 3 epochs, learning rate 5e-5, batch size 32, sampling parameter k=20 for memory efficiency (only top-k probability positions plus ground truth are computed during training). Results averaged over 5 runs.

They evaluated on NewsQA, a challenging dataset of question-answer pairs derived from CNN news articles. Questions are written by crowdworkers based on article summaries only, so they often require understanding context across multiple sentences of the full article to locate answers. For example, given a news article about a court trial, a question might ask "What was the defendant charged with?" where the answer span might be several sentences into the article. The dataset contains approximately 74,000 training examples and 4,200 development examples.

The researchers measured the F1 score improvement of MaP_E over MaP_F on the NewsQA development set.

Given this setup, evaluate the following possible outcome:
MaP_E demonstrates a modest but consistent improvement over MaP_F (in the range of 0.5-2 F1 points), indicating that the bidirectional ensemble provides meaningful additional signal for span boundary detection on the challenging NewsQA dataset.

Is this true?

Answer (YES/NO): YES